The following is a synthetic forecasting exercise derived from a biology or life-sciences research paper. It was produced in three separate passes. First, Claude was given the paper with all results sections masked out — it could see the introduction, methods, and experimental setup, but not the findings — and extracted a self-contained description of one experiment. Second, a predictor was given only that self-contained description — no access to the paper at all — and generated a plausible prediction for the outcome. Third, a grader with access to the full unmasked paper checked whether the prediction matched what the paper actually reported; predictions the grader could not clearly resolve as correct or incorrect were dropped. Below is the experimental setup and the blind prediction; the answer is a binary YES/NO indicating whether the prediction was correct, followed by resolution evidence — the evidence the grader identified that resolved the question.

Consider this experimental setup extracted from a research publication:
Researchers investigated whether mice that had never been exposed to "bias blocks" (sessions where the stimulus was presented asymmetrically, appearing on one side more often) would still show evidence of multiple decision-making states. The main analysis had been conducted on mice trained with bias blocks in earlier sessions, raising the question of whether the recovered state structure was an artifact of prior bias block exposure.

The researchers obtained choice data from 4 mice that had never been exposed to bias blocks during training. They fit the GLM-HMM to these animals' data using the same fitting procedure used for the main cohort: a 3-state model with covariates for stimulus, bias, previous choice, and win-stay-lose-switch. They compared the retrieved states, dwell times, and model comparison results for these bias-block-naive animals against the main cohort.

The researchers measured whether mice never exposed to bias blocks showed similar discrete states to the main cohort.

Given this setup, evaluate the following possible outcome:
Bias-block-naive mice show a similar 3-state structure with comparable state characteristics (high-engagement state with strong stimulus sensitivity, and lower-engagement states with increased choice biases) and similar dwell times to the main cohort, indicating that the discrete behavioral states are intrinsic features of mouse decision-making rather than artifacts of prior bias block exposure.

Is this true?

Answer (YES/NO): YES